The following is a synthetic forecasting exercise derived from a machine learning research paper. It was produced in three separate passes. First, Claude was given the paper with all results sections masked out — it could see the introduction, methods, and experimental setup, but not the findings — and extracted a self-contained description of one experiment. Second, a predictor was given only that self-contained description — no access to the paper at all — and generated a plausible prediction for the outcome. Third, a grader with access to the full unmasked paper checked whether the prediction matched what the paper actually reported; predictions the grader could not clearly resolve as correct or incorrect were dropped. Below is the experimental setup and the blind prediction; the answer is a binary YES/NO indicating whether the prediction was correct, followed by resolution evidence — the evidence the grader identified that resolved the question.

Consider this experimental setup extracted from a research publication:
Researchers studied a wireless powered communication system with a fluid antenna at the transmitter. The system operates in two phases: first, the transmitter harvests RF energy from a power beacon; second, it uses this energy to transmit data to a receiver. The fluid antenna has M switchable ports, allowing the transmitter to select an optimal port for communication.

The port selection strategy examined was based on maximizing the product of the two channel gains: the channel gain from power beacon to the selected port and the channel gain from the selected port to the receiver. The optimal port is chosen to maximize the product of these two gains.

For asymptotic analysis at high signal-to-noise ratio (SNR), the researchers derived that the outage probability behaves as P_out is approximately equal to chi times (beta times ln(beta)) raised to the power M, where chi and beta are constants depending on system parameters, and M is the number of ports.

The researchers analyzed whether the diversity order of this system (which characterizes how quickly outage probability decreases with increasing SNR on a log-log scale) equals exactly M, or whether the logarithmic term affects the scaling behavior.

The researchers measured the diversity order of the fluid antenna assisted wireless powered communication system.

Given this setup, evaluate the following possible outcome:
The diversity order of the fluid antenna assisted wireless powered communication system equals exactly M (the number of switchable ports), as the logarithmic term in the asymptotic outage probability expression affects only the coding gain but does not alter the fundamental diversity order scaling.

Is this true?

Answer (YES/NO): YES